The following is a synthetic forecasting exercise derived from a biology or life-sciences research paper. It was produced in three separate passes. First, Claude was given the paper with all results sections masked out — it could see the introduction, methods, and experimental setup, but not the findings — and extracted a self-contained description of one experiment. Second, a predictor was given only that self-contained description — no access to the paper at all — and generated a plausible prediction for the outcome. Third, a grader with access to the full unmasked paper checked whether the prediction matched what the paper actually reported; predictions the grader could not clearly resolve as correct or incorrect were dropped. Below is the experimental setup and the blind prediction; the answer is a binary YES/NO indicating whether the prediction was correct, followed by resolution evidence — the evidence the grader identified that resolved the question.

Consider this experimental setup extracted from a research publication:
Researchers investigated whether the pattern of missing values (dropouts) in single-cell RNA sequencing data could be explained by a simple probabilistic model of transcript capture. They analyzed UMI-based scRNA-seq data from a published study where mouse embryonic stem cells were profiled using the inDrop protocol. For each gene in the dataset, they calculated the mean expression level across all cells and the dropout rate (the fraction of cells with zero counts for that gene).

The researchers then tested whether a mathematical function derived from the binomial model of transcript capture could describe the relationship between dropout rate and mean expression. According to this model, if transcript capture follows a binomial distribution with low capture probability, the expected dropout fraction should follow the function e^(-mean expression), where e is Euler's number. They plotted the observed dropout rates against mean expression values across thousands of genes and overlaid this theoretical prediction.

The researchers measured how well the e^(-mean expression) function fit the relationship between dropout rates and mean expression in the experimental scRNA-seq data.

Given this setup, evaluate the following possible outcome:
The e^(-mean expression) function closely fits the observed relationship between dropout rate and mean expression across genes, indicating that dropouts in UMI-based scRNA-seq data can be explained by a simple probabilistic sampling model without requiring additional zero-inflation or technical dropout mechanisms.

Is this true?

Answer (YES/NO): YES